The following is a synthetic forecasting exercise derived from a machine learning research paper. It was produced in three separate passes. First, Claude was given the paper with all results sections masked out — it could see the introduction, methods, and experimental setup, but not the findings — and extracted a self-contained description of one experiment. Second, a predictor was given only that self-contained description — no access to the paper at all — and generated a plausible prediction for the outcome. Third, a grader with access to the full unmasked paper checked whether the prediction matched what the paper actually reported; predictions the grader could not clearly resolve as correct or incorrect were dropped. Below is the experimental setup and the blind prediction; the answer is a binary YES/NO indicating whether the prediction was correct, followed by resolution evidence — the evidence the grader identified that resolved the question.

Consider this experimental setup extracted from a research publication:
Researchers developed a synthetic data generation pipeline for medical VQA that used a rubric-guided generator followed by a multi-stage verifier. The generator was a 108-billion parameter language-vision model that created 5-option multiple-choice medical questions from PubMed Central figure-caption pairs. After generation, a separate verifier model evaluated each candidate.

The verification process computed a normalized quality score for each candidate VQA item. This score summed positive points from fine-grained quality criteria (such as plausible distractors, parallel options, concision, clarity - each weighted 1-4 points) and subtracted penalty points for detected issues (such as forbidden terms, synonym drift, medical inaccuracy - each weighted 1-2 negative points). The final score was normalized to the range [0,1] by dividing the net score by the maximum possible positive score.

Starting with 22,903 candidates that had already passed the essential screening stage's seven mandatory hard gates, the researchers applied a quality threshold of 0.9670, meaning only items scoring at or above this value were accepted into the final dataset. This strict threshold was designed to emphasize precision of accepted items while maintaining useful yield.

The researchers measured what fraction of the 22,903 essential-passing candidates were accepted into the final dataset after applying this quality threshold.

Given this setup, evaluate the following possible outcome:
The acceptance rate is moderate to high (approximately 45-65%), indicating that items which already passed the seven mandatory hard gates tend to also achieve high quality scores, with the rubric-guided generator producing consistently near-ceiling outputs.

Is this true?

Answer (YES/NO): YES